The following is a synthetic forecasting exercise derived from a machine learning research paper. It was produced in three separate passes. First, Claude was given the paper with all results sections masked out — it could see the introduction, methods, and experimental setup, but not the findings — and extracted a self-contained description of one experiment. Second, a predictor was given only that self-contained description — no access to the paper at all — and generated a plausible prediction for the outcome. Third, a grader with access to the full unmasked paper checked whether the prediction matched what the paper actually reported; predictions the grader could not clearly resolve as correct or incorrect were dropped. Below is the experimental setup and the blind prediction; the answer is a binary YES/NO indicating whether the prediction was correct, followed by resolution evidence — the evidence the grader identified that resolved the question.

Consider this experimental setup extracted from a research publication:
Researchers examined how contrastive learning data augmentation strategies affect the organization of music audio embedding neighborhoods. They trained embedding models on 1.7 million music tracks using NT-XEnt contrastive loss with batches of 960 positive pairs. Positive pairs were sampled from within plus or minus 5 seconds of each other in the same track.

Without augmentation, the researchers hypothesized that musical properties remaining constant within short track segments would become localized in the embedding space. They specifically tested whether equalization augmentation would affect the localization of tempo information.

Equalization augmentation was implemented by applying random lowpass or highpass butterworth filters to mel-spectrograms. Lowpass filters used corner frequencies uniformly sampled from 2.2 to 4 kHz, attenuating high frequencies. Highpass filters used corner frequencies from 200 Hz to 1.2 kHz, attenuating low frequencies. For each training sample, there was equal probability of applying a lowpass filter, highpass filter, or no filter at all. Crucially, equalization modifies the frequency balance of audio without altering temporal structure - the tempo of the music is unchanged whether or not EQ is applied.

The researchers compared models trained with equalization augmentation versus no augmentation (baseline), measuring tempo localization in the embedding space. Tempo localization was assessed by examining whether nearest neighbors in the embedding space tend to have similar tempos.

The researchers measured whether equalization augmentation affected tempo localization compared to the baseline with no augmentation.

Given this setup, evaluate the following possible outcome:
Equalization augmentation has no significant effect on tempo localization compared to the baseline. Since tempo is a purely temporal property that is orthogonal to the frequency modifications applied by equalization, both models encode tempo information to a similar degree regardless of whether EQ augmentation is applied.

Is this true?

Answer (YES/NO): YES